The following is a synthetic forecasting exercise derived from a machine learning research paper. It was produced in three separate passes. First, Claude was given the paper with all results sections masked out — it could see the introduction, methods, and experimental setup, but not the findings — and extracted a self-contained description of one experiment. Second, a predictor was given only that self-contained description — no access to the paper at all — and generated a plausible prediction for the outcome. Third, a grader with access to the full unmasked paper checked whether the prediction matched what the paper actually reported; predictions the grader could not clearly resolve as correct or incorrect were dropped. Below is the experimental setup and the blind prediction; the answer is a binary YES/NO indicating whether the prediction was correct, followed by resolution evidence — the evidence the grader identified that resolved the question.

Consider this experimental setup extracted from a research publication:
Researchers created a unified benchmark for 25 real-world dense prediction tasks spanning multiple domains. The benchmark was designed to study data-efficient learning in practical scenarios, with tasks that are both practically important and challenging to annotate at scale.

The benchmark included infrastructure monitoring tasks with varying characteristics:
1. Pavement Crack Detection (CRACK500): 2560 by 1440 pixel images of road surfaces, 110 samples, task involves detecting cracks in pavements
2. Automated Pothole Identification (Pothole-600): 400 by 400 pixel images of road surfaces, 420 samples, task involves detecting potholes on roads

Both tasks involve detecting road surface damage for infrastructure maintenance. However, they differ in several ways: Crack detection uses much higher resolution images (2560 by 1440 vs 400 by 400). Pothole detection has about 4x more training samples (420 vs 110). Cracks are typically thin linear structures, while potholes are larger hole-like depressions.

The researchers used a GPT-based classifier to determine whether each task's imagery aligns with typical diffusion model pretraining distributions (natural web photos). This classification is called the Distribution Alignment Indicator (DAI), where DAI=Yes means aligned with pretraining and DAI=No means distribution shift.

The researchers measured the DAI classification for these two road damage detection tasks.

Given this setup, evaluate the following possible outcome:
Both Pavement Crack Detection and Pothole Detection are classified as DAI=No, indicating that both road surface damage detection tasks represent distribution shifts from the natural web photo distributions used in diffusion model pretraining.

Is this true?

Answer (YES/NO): NO